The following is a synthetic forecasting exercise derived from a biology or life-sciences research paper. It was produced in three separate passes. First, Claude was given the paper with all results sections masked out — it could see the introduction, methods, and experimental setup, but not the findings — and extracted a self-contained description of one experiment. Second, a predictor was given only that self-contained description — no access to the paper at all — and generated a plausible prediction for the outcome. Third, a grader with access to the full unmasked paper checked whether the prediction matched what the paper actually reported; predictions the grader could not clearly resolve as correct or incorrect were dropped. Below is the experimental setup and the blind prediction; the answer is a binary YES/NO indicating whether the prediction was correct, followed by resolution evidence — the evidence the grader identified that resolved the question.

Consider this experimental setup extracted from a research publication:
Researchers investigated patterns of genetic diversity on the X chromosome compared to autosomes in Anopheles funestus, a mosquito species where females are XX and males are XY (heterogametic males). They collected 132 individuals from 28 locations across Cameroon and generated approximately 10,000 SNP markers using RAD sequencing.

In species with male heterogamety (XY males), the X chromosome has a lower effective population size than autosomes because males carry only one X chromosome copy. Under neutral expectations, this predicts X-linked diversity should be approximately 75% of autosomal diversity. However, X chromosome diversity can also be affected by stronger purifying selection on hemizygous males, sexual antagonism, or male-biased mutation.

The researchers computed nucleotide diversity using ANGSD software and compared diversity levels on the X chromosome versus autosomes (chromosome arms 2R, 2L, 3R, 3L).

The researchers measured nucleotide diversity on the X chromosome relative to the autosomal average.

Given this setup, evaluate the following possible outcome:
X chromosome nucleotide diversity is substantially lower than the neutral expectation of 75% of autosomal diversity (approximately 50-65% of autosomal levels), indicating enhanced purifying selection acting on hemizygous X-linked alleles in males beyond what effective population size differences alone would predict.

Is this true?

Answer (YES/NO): NO